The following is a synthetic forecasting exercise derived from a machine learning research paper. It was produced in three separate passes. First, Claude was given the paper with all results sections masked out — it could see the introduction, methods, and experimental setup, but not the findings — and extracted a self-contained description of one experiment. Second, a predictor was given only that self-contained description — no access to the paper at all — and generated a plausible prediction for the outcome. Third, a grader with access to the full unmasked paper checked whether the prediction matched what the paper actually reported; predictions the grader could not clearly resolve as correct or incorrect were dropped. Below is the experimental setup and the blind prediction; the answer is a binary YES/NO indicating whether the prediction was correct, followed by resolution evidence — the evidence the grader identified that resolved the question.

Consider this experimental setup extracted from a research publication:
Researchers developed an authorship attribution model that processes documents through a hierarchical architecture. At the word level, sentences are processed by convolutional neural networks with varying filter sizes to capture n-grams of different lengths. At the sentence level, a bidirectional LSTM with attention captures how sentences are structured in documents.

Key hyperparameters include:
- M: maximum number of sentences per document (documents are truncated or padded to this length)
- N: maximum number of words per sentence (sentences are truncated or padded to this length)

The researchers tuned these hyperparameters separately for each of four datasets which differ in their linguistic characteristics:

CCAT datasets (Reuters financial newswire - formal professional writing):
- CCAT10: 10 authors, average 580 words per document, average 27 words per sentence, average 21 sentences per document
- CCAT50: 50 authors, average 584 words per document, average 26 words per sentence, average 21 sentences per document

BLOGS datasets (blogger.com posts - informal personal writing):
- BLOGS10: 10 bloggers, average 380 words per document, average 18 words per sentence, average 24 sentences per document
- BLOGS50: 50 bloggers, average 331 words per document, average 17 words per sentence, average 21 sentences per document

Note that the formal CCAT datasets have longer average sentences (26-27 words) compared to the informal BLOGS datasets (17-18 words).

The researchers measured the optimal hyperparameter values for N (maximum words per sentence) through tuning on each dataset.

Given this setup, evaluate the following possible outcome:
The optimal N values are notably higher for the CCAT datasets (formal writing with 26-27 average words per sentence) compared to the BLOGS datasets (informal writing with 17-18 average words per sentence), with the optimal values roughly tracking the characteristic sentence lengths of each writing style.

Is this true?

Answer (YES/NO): NO